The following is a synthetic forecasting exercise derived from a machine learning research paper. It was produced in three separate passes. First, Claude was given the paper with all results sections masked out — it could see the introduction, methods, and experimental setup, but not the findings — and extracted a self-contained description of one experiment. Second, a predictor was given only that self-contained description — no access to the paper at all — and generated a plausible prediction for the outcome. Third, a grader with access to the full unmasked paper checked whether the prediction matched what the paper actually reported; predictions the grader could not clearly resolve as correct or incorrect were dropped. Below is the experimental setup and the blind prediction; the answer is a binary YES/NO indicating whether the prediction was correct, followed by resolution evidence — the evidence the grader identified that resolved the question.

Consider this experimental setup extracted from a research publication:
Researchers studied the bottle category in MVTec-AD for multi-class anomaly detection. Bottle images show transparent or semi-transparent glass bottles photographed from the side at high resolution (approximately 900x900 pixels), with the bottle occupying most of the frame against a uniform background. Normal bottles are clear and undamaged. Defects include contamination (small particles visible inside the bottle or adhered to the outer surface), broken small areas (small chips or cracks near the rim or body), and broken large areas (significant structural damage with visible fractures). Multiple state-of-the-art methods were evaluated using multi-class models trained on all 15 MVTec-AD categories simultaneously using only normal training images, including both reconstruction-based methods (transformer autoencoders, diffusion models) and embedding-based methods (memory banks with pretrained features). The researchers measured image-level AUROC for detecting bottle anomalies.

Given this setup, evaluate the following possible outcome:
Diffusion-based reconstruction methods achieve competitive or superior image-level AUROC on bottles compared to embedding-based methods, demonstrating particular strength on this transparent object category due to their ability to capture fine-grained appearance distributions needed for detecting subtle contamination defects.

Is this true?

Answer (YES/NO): NO